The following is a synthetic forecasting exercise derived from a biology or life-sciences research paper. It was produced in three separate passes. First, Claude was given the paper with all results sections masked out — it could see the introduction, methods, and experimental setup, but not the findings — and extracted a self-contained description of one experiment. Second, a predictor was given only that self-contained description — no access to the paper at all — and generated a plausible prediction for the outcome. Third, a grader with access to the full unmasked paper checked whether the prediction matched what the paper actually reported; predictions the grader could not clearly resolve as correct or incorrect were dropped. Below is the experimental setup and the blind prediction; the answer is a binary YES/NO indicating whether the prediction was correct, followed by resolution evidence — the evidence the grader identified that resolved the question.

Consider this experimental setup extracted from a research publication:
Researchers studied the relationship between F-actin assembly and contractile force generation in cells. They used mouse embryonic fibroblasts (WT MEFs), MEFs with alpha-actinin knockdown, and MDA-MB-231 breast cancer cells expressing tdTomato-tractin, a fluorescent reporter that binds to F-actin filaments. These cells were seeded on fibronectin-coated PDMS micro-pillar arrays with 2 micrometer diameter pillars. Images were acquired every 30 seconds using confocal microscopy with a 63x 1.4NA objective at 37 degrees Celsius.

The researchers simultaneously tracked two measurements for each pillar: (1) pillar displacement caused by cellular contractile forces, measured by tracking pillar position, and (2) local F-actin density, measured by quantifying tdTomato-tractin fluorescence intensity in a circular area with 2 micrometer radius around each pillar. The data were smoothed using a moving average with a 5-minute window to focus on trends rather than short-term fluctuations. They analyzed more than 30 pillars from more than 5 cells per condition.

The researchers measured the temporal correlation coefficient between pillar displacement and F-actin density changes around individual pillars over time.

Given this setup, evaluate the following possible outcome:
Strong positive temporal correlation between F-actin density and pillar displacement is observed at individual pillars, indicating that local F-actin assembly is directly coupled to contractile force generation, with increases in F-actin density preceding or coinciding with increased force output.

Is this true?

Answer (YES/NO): YES